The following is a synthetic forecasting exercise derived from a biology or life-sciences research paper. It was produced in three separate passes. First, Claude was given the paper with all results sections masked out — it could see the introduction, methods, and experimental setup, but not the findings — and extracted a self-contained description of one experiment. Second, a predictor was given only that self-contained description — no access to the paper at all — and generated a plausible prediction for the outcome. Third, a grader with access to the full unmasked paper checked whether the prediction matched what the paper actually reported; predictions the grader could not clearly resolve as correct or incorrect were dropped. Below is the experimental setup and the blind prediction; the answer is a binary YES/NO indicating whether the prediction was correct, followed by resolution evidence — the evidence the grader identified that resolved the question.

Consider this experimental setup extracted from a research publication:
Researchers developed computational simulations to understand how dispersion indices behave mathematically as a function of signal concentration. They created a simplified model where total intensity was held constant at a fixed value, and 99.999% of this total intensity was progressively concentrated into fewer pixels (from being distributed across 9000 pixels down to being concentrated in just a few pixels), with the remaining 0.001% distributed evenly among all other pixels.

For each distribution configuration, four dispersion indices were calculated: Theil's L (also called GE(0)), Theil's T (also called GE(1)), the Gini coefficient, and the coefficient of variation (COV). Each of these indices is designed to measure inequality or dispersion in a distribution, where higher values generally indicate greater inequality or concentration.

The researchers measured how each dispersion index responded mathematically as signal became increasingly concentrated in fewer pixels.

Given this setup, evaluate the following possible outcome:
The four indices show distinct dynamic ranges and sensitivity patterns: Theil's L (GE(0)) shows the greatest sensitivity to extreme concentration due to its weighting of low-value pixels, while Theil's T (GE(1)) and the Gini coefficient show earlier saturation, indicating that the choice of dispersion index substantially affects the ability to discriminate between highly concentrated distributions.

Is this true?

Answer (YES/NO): NO